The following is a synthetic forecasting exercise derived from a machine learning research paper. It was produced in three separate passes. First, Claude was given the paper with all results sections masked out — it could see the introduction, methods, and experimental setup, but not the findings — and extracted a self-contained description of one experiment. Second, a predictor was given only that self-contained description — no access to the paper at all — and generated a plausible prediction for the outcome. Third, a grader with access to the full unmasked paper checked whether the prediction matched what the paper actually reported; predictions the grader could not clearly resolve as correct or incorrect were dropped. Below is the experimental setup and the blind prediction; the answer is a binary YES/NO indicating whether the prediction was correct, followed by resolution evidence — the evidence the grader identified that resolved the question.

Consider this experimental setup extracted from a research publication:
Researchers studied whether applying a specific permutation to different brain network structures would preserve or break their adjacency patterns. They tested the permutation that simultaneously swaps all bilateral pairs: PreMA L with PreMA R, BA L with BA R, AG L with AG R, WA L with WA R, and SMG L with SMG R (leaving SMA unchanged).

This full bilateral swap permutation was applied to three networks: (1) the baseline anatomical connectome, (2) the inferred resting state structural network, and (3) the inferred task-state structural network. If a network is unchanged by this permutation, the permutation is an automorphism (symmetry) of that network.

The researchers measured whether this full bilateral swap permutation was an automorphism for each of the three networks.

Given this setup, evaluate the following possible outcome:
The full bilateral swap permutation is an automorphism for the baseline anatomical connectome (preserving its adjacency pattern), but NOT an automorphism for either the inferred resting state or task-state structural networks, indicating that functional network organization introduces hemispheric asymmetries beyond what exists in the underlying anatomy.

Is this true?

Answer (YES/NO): YES